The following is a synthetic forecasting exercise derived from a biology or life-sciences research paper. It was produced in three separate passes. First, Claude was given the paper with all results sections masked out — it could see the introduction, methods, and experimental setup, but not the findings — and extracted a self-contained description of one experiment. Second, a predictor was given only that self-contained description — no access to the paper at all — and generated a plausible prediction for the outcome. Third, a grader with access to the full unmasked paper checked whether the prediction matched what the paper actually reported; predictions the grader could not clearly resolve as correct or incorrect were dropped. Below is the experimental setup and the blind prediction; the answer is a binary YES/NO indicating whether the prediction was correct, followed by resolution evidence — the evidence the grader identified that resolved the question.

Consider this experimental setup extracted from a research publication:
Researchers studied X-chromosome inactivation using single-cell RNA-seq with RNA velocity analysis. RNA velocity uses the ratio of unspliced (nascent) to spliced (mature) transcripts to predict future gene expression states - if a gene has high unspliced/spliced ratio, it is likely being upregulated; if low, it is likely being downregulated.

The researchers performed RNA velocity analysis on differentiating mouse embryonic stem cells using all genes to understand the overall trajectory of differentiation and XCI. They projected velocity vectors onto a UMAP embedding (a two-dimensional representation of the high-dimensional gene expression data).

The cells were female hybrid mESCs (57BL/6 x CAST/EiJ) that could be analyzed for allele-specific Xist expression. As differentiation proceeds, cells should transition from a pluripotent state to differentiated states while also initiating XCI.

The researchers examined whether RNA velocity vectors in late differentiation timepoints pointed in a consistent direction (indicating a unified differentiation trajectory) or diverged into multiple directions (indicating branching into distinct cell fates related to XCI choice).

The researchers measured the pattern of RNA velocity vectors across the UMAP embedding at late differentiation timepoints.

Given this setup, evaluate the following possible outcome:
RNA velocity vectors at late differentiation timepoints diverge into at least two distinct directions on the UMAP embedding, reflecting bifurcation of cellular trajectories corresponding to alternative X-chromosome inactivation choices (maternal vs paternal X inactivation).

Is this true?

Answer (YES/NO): NO